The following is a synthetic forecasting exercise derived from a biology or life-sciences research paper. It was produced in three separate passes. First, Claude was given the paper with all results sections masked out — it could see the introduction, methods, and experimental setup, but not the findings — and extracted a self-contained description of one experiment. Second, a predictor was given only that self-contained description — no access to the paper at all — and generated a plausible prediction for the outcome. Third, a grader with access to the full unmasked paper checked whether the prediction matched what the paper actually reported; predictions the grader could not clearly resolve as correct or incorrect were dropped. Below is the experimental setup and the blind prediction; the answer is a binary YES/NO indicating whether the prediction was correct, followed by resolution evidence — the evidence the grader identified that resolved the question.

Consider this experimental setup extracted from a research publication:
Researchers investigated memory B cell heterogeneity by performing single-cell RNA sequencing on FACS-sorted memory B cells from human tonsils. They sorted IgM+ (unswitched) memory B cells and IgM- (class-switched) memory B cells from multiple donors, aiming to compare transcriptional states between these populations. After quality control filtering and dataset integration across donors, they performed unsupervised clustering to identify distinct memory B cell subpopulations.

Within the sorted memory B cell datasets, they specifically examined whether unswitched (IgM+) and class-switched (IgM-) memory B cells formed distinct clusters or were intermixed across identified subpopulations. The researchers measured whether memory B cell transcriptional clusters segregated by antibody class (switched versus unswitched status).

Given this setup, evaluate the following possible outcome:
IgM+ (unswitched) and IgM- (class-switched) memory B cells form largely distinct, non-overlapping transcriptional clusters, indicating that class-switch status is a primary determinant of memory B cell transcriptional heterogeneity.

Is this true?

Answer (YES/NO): NO